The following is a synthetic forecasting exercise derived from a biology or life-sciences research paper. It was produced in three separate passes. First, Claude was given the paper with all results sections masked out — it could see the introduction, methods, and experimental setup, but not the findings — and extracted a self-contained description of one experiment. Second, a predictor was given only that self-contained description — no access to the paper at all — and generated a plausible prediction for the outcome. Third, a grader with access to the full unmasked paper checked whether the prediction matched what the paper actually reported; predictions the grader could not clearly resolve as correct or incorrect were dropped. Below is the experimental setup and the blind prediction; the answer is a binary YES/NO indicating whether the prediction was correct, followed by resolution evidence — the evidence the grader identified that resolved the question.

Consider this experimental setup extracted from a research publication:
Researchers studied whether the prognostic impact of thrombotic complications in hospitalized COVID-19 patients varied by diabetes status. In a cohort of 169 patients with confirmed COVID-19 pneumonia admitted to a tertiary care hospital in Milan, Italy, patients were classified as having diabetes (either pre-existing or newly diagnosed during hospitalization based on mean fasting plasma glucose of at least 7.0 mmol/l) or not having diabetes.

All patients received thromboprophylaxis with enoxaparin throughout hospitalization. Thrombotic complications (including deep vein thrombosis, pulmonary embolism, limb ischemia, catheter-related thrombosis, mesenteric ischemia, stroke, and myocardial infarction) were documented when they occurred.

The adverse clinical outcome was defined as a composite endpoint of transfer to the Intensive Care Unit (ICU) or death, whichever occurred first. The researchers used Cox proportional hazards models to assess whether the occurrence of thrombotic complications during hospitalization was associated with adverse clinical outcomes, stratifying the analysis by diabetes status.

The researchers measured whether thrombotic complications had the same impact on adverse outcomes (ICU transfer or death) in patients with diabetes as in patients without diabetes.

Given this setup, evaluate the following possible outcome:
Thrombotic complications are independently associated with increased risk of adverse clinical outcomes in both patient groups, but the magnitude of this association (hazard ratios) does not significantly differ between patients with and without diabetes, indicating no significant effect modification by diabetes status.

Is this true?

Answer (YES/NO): NO